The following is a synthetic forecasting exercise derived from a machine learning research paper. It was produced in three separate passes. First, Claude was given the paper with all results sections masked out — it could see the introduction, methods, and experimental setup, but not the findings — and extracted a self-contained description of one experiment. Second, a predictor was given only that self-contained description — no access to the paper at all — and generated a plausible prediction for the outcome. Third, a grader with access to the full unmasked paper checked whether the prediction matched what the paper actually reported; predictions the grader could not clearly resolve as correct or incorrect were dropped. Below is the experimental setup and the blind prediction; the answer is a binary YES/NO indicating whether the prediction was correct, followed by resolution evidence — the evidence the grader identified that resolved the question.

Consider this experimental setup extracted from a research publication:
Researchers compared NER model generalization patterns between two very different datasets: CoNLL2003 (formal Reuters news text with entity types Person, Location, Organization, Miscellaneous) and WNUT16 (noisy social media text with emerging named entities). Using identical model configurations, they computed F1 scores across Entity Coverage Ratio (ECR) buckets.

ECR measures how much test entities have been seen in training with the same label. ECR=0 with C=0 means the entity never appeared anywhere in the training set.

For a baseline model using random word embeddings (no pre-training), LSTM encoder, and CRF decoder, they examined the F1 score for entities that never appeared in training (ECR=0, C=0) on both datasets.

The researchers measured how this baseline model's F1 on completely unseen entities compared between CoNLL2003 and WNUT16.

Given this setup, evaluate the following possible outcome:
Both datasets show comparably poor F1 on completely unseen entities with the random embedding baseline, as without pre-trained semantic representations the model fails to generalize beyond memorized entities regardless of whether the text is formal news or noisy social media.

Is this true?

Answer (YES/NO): NO